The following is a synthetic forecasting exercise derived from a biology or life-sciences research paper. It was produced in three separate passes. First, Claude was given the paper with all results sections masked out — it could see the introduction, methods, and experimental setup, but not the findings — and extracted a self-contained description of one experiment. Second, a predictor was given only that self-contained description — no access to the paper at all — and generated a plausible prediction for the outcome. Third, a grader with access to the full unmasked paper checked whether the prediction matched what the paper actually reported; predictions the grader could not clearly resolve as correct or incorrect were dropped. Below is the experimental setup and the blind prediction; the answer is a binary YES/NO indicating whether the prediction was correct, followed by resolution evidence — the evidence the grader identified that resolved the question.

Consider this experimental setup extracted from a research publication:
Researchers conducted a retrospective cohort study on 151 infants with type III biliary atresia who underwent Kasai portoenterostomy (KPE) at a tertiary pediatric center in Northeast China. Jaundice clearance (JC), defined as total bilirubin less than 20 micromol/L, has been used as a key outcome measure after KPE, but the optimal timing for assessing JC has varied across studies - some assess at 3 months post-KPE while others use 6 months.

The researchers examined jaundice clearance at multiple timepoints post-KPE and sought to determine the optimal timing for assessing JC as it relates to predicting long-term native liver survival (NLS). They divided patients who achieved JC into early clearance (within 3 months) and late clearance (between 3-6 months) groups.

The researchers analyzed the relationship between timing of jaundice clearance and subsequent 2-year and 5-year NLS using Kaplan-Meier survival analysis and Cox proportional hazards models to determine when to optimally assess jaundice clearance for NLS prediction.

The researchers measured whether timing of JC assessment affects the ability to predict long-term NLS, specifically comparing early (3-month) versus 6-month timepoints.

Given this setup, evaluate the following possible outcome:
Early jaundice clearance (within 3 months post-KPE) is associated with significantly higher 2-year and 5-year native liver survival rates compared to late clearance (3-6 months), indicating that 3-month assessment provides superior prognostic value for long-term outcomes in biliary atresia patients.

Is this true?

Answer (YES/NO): NO